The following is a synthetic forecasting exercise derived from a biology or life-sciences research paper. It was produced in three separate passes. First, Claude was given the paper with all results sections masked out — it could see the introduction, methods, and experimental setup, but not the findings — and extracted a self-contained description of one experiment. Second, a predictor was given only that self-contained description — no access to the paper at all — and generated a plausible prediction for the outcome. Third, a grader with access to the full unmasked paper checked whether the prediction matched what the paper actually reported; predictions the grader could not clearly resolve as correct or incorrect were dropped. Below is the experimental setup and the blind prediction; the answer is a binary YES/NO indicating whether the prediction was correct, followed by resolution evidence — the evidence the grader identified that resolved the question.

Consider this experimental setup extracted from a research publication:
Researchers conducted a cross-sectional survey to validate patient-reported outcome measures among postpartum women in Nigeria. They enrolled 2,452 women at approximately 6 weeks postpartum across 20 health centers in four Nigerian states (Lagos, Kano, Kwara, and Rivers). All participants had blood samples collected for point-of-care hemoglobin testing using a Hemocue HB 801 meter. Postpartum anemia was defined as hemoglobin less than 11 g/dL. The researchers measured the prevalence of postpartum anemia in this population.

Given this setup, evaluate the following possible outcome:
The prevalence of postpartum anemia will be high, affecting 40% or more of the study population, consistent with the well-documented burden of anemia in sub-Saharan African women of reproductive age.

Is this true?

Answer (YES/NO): NO